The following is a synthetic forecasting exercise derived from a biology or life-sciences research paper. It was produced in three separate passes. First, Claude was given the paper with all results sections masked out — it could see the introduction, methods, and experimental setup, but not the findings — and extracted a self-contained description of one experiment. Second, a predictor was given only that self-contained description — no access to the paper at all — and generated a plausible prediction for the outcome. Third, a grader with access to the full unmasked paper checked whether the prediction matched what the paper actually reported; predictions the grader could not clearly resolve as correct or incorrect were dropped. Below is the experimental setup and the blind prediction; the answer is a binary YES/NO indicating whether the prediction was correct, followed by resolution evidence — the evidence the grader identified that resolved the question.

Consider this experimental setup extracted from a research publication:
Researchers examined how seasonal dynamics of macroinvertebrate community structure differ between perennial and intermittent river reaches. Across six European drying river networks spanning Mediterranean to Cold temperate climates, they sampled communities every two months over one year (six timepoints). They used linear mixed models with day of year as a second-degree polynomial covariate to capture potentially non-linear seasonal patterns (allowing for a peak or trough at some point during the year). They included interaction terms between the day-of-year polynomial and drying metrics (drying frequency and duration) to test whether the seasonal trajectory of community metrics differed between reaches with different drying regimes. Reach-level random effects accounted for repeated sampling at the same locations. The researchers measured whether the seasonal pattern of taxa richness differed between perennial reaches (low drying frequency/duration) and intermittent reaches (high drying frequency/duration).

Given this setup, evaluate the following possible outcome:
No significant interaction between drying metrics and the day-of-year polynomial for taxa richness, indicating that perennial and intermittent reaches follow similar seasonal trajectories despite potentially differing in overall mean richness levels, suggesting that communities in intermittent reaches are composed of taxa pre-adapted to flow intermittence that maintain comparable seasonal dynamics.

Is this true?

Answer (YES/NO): YES